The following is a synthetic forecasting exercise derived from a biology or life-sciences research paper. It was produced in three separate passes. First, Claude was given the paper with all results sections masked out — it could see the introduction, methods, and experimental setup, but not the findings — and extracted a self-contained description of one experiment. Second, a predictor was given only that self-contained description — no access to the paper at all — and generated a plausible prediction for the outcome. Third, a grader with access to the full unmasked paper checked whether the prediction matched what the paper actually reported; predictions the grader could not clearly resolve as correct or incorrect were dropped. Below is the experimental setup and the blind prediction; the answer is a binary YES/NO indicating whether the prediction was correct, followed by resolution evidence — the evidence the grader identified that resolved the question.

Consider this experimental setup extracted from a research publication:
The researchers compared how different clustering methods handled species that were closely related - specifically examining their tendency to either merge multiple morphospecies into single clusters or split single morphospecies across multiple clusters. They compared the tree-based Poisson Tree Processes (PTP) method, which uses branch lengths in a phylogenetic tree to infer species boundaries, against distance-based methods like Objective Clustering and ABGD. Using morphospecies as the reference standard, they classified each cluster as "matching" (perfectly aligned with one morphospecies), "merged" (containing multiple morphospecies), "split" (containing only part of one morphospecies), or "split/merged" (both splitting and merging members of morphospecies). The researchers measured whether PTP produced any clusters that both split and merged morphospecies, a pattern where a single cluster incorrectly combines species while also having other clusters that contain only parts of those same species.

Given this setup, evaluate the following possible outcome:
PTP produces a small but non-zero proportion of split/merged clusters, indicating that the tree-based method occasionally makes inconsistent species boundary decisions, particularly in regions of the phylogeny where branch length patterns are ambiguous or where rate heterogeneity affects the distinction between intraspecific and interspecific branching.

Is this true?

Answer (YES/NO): YES